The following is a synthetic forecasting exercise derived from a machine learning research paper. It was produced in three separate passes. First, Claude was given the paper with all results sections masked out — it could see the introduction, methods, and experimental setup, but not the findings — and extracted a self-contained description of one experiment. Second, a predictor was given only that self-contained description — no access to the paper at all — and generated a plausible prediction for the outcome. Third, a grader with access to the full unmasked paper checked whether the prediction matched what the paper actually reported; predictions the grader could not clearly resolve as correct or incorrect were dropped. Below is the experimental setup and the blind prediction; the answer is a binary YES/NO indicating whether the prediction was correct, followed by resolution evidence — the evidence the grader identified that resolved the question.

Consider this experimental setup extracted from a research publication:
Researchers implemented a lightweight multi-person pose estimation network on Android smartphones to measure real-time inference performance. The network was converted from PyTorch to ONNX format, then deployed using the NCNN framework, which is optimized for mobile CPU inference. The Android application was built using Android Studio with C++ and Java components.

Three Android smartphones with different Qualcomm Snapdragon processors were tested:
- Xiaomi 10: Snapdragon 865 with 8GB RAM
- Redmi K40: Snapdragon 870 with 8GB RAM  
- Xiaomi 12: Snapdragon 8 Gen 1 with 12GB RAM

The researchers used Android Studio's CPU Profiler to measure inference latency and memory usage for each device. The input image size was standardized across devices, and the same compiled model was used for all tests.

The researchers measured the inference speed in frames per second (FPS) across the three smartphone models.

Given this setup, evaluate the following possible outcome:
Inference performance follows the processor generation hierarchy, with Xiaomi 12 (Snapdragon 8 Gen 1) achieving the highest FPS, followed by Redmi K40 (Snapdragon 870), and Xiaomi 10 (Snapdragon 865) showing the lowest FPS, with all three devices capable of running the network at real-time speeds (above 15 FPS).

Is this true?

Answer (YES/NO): NO